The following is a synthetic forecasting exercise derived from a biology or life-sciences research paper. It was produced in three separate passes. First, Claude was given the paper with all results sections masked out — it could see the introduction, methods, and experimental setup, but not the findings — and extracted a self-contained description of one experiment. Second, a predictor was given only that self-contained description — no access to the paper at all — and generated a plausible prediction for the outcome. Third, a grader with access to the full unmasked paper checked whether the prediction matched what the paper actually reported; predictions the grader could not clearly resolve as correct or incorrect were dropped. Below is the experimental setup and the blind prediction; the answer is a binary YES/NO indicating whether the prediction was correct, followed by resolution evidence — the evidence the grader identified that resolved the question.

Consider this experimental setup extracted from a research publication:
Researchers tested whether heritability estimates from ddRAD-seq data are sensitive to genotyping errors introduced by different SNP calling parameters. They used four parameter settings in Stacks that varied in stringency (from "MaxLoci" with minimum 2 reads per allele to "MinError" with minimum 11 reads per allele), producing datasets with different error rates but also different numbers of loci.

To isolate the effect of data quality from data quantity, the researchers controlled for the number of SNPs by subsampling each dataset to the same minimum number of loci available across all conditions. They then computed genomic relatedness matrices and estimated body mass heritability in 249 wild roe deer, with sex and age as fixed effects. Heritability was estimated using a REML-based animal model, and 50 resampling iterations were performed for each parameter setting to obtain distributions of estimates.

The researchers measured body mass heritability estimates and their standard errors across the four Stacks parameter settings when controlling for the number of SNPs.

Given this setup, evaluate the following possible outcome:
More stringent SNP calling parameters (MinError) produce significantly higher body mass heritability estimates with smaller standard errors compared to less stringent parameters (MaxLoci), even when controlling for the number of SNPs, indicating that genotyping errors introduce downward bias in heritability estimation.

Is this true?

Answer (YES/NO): NO